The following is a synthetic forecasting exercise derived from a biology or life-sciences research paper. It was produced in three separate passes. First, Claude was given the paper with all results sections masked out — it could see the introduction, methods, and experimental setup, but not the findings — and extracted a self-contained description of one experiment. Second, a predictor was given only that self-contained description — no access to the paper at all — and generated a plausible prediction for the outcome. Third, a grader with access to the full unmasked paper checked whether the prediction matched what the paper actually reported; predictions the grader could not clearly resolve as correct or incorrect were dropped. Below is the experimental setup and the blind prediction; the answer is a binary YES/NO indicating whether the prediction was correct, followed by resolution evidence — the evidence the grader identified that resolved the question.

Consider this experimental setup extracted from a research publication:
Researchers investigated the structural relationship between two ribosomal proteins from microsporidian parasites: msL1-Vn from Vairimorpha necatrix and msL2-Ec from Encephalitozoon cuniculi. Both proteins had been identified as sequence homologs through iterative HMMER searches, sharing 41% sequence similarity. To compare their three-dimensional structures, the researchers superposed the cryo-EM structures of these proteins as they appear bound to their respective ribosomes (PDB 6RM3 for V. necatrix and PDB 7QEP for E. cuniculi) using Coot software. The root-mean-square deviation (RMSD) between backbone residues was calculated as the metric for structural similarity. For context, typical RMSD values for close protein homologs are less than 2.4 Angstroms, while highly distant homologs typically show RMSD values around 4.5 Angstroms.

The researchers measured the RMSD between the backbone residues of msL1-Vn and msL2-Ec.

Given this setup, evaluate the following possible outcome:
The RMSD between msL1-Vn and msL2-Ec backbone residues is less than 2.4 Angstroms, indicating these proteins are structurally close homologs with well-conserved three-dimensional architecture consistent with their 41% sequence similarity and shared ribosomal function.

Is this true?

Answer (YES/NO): NO